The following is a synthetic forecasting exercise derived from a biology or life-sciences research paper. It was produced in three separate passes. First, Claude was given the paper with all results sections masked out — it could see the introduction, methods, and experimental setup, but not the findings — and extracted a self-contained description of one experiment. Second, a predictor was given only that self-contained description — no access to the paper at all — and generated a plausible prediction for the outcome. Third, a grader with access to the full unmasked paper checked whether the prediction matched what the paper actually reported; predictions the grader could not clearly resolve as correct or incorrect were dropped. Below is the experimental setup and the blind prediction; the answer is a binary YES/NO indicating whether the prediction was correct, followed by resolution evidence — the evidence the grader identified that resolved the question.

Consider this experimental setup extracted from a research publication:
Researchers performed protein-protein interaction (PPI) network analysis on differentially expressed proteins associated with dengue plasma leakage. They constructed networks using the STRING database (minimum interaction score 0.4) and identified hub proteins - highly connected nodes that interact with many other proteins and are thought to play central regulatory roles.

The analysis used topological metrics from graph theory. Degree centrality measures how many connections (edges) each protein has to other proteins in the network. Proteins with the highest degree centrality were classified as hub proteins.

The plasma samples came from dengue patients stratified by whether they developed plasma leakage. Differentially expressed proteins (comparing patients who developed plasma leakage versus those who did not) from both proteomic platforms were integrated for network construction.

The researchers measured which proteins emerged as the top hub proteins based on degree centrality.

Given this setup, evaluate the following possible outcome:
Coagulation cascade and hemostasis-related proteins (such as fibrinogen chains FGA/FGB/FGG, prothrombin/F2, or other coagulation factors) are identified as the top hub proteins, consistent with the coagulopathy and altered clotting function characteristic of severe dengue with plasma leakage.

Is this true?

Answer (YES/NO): NO